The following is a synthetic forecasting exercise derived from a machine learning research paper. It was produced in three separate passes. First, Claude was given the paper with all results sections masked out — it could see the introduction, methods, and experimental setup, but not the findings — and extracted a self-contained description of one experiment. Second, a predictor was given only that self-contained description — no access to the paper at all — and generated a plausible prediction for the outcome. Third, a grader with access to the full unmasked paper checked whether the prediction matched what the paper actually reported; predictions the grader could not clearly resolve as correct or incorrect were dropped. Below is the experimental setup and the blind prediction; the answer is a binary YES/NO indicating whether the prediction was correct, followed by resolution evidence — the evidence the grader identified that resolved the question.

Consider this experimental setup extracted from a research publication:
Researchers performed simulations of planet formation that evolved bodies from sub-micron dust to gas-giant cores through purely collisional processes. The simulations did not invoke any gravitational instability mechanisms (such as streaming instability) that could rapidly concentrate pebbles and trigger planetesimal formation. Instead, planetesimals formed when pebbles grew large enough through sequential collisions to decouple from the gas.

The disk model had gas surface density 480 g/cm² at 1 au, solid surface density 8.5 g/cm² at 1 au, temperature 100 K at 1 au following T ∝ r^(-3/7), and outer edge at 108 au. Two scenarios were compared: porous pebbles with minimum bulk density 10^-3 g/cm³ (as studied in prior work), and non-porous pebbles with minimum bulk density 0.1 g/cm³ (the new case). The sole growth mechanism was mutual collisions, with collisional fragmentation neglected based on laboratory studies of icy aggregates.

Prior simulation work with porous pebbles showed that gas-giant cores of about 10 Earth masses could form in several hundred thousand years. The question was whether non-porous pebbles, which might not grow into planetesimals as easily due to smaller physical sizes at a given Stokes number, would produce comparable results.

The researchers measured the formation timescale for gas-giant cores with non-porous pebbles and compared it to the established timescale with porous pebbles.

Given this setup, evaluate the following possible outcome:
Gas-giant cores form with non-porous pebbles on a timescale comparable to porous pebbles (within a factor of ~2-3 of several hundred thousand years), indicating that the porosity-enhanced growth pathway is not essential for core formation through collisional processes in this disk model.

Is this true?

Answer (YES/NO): YES